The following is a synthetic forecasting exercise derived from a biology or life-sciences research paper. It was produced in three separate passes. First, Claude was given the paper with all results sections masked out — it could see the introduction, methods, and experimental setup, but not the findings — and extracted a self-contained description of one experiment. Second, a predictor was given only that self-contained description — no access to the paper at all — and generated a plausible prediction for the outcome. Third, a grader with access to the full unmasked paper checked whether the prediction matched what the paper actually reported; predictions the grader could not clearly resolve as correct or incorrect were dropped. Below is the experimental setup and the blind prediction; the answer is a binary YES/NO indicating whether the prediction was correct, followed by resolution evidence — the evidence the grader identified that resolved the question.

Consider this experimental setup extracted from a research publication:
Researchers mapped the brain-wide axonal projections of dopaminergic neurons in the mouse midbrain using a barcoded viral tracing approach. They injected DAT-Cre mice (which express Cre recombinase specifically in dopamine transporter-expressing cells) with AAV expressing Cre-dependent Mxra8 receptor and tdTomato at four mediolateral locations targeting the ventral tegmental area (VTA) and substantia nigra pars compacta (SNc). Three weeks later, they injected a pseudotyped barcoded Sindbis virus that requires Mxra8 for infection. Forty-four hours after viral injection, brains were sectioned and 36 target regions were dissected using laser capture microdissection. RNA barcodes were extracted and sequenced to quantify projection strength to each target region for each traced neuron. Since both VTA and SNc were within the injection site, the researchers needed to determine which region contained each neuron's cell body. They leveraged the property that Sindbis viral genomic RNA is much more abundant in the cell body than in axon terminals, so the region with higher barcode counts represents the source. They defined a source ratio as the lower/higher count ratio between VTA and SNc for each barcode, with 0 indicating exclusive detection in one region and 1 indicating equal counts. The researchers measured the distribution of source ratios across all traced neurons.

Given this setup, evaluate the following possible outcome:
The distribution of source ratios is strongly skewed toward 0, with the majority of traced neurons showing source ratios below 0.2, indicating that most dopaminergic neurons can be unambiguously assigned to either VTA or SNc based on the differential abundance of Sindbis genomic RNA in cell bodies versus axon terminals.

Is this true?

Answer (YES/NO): YES